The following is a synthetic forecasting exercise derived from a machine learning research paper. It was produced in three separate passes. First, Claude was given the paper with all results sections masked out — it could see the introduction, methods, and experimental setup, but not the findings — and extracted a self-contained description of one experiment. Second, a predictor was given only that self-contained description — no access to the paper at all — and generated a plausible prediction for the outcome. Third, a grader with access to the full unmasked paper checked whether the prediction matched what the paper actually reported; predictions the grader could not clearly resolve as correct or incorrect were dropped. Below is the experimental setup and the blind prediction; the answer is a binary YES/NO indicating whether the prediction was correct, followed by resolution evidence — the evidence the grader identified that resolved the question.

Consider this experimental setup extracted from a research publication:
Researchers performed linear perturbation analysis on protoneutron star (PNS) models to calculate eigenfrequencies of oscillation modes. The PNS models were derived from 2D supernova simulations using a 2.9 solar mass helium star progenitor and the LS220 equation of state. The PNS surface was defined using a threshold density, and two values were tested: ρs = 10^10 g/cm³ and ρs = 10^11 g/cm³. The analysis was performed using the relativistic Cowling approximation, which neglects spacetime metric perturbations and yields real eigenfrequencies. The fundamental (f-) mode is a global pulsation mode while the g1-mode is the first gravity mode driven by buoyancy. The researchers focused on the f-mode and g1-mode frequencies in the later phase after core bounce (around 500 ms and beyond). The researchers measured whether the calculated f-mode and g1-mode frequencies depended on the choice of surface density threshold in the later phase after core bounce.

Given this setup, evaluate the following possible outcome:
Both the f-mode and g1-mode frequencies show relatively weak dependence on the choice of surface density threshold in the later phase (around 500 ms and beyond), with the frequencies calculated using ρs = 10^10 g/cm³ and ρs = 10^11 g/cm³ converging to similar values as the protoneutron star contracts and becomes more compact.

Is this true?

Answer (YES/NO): YES